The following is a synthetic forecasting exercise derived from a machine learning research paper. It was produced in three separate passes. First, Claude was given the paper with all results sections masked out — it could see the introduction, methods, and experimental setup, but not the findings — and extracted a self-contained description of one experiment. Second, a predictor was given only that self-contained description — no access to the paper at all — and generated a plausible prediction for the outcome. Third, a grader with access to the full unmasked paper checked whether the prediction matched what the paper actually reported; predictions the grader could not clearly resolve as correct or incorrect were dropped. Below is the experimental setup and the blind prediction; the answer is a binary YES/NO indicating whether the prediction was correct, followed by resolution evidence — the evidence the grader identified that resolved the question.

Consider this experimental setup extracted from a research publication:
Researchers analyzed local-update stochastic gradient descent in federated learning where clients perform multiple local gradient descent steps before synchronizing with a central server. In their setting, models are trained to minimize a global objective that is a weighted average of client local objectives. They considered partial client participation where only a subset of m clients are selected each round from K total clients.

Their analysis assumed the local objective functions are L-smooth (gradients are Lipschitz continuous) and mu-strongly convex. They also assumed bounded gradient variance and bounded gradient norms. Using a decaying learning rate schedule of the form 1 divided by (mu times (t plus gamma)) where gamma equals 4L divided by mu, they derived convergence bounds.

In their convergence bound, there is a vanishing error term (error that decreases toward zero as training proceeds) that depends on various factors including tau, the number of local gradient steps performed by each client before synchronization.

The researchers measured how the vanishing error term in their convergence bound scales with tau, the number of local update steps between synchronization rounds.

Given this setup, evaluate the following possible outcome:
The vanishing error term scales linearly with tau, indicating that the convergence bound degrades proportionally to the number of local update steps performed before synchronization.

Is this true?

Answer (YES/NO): NO